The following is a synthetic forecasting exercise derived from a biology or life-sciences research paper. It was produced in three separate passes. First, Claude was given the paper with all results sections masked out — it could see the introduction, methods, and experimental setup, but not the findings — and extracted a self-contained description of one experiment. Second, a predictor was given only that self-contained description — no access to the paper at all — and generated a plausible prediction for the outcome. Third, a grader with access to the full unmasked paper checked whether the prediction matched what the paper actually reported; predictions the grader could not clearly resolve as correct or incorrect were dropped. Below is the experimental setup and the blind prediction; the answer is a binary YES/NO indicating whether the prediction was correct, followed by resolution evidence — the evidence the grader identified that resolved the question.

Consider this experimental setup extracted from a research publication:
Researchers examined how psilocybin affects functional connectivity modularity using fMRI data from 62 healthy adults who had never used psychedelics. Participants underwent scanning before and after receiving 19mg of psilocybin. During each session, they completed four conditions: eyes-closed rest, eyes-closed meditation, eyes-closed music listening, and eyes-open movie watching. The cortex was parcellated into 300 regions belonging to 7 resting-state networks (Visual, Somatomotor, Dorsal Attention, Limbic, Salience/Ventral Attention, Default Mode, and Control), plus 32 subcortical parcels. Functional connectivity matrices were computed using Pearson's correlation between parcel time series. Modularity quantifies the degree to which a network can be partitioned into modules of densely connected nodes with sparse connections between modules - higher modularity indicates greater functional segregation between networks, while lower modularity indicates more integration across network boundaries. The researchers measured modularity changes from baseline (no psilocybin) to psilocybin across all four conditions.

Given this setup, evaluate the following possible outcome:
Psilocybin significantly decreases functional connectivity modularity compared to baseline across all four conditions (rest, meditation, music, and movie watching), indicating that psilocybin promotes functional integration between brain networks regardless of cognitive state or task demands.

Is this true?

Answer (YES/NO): YES